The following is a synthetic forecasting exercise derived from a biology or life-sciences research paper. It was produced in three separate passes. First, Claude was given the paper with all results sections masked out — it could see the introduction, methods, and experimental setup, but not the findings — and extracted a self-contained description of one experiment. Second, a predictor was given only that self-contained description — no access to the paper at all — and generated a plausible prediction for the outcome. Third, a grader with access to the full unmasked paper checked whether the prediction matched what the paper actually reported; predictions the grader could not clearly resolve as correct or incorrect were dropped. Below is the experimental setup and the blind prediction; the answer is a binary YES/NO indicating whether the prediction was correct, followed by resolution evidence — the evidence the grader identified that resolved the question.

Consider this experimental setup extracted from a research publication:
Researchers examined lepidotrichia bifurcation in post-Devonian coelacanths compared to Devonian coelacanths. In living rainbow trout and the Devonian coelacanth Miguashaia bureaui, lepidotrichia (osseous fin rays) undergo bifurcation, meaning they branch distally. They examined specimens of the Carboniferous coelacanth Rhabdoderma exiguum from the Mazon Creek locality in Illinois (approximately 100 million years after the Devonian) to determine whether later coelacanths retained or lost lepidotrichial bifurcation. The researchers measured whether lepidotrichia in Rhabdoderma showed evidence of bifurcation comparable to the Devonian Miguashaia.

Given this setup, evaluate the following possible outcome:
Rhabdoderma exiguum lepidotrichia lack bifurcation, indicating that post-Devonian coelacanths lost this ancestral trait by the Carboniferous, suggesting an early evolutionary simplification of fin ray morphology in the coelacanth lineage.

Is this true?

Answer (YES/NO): YES